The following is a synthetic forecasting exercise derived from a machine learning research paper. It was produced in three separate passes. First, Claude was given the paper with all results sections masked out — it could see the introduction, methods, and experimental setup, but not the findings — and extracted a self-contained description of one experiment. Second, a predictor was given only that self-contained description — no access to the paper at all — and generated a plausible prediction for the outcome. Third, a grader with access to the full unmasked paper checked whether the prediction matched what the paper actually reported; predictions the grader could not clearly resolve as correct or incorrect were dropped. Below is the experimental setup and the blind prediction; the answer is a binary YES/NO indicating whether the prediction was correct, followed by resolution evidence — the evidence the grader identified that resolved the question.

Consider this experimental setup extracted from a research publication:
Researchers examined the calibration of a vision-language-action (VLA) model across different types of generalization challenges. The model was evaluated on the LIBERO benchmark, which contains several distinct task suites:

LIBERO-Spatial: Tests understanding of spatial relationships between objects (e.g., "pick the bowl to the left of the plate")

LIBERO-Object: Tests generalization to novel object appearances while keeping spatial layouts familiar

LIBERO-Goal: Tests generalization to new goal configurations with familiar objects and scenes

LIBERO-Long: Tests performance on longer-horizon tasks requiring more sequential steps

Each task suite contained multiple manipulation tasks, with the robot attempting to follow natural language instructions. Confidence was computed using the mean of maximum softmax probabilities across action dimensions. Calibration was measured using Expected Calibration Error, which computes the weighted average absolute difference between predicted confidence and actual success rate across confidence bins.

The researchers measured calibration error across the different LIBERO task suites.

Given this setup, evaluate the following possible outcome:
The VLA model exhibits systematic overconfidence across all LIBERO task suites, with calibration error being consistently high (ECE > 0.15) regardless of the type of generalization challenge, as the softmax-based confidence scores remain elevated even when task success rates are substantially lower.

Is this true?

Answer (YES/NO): NO